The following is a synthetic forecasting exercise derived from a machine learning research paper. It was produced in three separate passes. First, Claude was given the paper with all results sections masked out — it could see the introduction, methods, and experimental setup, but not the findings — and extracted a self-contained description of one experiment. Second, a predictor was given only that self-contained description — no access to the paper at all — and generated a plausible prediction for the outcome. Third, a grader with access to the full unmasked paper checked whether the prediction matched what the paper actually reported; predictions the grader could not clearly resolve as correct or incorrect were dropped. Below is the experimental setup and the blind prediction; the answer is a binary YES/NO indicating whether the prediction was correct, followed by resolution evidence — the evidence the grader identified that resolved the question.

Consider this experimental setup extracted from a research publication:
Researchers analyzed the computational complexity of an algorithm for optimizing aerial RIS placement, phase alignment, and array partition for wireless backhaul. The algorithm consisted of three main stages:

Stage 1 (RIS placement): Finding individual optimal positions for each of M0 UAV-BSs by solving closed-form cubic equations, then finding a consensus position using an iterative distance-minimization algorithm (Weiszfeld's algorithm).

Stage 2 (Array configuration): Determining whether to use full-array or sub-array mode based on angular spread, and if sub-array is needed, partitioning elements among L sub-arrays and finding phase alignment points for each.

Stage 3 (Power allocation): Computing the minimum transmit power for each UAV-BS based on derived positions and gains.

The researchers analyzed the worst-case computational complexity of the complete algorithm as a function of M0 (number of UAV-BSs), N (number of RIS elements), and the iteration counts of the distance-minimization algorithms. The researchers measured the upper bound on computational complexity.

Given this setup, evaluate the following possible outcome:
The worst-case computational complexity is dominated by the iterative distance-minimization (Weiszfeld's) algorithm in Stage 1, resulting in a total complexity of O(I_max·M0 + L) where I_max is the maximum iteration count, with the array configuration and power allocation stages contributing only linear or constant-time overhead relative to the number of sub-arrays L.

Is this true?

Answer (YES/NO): NO